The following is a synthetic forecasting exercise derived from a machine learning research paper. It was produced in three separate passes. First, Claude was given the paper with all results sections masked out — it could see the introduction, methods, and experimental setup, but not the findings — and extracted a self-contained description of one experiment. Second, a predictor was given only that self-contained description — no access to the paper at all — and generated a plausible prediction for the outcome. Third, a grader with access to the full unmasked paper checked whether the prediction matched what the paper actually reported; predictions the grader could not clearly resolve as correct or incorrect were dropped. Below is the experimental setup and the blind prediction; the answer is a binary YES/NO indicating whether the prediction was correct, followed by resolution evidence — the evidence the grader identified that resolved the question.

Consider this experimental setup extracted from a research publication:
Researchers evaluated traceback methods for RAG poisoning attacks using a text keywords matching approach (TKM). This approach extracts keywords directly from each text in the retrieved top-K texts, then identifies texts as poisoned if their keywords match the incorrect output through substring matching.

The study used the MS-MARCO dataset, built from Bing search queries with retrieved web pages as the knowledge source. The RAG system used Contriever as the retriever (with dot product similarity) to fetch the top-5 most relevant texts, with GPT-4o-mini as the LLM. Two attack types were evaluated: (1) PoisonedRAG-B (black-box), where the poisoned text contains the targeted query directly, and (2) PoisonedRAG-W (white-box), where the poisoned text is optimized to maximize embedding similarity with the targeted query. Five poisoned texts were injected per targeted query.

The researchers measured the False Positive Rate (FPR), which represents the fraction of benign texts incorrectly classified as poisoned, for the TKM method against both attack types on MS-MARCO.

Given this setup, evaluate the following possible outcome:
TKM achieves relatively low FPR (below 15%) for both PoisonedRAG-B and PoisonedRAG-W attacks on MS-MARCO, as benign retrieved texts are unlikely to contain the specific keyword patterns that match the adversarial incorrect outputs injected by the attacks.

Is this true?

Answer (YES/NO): NO